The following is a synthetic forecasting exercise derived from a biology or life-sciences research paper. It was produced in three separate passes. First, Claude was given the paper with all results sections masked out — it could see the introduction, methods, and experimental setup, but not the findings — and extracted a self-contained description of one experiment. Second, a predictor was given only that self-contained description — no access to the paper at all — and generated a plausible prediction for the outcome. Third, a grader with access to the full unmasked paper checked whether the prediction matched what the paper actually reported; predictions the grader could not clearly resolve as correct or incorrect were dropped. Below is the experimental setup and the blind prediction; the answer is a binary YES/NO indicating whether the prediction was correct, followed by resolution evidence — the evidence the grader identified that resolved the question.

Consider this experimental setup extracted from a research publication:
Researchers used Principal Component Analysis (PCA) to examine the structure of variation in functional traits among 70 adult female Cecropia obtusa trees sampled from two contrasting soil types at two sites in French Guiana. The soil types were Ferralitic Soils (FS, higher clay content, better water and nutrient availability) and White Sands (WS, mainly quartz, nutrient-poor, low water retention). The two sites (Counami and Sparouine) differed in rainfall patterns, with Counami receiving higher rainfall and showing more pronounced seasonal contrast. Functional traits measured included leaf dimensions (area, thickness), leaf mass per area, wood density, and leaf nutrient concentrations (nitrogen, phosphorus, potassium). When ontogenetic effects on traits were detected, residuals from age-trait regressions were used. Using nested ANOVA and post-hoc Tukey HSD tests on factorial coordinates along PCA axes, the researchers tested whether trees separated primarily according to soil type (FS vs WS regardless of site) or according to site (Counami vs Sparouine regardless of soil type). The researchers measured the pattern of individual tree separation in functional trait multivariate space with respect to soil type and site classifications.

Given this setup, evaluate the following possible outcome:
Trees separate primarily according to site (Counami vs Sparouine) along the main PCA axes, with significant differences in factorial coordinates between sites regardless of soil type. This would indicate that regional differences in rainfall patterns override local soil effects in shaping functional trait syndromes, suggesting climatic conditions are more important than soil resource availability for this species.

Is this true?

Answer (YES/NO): YES